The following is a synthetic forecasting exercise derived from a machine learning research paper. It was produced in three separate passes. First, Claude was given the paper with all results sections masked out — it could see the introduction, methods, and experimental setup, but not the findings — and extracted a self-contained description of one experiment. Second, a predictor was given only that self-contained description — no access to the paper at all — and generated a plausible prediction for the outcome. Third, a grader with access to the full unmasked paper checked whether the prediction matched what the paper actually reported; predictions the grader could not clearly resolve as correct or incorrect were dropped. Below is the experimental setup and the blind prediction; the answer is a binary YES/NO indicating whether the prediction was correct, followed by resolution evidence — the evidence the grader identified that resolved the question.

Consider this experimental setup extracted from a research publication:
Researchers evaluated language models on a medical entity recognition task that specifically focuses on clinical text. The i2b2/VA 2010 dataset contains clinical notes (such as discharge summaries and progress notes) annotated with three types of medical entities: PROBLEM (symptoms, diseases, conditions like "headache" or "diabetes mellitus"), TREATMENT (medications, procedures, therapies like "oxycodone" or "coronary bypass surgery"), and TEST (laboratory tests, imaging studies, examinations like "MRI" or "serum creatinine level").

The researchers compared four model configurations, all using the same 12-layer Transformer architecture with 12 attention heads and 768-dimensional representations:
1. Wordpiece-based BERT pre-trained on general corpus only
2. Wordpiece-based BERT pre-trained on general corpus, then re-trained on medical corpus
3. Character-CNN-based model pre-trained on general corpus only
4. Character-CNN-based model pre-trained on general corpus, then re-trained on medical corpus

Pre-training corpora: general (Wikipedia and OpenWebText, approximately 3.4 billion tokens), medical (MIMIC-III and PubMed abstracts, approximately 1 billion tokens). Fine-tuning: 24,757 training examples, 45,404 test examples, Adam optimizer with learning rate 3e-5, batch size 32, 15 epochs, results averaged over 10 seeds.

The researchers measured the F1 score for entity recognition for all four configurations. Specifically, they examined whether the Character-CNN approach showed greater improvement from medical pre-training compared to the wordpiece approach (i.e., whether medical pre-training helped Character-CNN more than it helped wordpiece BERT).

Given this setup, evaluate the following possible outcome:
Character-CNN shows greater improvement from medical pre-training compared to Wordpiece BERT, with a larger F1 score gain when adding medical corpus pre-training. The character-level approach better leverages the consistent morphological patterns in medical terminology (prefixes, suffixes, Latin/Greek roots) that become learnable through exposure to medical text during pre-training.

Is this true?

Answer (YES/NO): YES